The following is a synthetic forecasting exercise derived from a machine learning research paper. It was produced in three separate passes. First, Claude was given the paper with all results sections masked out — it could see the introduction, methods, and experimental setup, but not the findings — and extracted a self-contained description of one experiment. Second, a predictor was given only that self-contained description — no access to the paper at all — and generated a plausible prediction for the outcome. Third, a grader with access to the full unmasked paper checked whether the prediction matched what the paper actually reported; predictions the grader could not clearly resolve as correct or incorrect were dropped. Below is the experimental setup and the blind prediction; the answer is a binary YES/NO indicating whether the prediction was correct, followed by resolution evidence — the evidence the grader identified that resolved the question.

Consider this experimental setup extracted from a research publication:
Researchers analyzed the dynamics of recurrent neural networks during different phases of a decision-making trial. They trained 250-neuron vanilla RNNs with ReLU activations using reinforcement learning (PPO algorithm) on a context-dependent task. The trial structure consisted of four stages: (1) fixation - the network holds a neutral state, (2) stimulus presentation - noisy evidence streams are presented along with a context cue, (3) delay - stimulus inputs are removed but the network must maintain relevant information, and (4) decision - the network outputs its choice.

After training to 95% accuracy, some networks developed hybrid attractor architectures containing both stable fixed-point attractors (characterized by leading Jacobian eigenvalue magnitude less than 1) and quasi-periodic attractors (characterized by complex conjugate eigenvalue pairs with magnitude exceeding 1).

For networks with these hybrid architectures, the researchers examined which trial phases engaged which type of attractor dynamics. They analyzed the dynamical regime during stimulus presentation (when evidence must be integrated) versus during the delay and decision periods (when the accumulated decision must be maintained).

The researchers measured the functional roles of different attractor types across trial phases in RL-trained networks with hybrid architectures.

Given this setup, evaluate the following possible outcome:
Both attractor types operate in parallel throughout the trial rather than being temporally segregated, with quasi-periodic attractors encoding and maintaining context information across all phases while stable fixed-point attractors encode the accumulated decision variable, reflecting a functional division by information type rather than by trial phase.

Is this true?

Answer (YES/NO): NO